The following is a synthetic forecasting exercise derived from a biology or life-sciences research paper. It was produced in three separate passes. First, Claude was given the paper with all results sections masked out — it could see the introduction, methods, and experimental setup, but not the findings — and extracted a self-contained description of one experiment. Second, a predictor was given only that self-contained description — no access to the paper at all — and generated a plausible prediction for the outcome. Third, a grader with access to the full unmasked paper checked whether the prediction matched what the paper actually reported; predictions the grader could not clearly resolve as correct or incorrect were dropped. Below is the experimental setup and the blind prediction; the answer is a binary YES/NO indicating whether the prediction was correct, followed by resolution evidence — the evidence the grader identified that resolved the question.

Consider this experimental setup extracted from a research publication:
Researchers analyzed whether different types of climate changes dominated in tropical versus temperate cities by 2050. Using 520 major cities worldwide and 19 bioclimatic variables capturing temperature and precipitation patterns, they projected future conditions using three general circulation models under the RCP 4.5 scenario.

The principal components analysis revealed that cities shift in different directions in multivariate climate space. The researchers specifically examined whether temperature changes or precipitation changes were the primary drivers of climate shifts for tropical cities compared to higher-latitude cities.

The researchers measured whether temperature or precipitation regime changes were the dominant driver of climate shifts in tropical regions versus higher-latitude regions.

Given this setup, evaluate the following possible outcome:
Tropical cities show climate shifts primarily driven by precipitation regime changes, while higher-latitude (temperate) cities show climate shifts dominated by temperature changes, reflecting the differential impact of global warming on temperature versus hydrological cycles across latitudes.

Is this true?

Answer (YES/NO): YES